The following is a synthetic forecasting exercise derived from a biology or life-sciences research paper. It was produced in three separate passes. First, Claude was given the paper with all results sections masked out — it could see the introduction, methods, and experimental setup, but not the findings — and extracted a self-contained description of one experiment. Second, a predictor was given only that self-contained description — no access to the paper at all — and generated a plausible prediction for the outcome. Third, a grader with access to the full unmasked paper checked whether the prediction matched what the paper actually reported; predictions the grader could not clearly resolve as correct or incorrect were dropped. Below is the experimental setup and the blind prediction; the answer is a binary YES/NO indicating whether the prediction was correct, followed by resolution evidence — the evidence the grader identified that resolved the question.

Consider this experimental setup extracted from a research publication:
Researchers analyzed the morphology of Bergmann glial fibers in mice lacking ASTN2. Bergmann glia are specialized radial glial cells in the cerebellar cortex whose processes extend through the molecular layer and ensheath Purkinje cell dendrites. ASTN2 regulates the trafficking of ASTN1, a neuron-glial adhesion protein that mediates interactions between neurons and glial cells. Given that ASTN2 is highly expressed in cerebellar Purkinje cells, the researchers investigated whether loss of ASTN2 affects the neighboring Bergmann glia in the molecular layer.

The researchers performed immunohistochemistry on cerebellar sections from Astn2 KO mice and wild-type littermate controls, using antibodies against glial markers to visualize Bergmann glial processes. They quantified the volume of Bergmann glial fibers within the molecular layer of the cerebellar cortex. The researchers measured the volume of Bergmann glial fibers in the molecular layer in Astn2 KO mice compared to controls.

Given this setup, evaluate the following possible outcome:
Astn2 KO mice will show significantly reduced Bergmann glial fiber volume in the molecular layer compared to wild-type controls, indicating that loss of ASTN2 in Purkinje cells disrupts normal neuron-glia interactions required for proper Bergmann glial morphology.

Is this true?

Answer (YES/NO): NO